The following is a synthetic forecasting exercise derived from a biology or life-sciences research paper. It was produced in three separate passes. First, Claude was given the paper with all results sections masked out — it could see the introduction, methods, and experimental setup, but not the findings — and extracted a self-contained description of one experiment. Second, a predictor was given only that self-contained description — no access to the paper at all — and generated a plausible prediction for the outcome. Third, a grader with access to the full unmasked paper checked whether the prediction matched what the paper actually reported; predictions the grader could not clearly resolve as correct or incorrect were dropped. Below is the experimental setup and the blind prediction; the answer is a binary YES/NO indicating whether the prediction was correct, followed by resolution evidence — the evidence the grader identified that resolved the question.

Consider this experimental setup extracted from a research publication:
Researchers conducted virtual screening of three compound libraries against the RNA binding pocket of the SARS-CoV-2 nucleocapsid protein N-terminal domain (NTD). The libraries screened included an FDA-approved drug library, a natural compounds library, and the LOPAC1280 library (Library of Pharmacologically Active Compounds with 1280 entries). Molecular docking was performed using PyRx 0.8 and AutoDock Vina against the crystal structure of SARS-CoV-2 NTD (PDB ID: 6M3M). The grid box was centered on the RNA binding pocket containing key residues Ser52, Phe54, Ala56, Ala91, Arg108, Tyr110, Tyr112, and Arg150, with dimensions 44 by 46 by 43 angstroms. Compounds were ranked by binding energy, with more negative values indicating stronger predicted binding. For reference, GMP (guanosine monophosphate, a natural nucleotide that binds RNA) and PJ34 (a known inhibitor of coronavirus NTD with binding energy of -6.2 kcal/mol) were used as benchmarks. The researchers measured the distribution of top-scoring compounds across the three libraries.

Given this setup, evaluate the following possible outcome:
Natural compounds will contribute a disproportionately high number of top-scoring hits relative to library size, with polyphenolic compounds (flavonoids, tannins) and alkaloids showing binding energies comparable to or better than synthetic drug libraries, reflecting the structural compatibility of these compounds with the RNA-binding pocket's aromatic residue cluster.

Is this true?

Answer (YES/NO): NO